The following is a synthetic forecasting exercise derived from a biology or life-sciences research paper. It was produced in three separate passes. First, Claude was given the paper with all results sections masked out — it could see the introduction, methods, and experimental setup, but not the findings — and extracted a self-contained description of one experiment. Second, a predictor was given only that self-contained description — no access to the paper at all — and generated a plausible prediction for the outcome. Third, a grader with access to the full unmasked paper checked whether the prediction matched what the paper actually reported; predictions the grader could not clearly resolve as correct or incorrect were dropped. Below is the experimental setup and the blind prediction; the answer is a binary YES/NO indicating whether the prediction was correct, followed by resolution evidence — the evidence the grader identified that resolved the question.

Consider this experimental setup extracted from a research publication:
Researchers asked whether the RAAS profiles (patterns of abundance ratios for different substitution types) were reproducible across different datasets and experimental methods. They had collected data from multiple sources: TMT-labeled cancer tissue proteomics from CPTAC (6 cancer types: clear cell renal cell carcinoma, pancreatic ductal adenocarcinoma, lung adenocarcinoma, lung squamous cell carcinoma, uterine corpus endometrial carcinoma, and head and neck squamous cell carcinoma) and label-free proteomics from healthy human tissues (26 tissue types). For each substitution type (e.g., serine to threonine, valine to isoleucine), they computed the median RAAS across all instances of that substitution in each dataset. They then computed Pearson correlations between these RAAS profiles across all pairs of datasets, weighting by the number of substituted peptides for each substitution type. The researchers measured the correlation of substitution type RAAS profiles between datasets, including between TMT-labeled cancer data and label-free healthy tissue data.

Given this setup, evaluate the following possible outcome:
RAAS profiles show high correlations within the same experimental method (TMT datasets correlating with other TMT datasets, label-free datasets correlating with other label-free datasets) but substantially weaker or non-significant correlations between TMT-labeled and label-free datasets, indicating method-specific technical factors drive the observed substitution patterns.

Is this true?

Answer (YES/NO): NO